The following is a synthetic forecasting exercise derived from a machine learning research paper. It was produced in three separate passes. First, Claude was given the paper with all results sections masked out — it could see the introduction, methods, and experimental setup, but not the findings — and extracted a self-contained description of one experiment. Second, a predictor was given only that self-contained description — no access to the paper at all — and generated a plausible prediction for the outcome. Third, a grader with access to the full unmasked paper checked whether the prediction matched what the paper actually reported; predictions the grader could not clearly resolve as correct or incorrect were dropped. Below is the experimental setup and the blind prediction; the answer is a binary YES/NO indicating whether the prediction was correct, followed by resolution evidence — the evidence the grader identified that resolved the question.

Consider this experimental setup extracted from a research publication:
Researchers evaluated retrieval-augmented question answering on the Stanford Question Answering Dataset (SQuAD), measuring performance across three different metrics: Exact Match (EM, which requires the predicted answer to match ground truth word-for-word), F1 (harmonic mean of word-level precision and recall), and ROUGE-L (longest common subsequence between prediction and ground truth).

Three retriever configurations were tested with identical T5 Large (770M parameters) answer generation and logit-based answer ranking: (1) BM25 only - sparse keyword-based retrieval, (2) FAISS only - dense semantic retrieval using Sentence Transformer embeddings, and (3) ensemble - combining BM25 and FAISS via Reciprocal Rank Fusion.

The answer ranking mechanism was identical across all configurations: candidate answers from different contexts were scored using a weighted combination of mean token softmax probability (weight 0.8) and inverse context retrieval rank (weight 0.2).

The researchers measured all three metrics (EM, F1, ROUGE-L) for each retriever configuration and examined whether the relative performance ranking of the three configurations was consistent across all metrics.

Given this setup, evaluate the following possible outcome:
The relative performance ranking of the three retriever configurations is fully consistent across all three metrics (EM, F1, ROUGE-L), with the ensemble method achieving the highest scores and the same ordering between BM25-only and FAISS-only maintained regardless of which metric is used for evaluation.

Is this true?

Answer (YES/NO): YES